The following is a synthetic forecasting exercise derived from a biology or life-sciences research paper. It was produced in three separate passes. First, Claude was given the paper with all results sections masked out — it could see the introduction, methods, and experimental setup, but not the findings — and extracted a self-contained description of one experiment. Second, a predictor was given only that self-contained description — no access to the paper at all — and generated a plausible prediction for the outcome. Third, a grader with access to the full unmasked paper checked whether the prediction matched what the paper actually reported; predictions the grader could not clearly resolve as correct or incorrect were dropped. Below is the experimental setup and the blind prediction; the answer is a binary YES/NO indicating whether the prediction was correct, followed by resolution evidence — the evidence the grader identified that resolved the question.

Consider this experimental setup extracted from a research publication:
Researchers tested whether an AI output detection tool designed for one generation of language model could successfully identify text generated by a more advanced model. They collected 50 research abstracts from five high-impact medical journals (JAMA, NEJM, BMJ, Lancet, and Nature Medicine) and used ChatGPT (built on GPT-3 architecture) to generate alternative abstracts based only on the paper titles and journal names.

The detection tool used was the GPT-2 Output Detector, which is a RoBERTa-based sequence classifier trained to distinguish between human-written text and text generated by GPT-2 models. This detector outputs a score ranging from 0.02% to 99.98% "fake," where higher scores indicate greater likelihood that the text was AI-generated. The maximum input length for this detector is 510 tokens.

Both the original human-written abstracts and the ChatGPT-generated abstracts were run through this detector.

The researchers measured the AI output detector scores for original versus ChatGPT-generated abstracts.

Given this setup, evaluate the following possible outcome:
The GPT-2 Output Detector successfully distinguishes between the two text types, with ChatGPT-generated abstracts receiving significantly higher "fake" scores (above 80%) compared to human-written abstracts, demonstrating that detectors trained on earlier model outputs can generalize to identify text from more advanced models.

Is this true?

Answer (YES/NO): NO